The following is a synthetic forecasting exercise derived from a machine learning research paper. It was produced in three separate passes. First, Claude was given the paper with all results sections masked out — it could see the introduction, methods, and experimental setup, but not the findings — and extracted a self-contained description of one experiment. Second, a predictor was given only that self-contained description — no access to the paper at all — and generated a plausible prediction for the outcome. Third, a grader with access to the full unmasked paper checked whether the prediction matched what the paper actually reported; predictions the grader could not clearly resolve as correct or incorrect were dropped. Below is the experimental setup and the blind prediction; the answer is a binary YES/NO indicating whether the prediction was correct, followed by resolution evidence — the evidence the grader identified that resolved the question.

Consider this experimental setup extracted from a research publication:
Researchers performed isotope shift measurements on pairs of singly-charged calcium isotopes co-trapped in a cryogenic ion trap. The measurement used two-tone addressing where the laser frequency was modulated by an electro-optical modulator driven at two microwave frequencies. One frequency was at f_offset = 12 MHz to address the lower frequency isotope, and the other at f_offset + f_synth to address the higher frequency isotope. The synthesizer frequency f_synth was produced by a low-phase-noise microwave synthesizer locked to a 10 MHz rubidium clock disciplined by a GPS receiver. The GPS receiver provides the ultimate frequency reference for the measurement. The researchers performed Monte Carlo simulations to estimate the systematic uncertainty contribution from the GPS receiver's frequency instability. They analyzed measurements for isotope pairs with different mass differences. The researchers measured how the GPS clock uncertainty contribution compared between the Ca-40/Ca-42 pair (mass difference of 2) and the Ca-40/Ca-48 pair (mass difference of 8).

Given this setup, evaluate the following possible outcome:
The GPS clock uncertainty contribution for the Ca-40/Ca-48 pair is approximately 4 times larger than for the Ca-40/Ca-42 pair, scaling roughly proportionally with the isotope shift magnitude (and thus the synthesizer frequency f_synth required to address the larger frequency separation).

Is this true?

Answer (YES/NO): NO